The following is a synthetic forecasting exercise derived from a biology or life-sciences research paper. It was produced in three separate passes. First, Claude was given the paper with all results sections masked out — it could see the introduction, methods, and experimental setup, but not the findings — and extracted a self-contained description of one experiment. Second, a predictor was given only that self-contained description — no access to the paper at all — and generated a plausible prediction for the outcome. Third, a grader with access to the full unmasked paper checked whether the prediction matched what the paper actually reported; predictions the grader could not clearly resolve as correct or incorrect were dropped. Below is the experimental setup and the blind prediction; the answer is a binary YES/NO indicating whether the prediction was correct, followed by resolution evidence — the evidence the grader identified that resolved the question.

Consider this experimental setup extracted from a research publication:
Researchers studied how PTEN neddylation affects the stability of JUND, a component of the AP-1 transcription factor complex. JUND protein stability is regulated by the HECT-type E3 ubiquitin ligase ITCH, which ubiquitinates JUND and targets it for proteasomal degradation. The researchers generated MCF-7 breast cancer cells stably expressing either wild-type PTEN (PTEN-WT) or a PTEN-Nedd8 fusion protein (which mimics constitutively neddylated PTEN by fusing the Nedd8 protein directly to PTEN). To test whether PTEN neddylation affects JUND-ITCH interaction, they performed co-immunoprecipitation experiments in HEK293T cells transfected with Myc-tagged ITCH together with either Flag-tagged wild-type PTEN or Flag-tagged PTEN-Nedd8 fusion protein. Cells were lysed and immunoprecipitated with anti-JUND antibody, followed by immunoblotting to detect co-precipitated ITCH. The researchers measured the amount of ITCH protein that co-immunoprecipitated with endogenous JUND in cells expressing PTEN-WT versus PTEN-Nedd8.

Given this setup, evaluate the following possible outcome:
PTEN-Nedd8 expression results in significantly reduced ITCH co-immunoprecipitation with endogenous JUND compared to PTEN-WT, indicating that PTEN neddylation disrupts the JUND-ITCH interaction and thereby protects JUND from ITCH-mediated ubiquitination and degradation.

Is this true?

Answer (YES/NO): YES